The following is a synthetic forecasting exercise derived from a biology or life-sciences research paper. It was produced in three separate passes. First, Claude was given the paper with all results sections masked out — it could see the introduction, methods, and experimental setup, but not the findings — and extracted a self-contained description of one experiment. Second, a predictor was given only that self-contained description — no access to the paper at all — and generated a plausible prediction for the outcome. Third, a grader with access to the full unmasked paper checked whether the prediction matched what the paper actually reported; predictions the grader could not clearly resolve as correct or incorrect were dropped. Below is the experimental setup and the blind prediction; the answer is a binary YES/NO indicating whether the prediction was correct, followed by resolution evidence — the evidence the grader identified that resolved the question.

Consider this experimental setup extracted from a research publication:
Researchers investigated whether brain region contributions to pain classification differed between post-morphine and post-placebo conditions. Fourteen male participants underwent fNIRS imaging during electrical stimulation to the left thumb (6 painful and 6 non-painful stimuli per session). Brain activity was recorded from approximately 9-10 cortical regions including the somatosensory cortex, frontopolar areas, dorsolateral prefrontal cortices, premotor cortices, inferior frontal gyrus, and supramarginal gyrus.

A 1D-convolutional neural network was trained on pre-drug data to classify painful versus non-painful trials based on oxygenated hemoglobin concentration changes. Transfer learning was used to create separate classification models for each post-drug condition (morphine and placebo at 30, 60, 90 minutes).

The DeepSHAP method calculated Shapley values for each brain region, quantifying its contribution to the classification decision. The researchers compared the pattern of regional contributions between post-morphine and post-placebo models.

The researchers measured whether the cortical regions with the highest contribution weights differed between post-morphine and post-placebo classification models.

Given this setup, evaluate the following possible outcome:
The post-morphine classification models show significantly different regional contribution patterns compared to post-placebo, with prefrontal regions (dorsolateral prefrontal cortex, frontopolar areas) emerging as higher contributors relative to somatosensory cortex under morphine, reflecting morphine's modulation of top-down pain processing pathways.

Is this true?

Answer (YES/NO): NO